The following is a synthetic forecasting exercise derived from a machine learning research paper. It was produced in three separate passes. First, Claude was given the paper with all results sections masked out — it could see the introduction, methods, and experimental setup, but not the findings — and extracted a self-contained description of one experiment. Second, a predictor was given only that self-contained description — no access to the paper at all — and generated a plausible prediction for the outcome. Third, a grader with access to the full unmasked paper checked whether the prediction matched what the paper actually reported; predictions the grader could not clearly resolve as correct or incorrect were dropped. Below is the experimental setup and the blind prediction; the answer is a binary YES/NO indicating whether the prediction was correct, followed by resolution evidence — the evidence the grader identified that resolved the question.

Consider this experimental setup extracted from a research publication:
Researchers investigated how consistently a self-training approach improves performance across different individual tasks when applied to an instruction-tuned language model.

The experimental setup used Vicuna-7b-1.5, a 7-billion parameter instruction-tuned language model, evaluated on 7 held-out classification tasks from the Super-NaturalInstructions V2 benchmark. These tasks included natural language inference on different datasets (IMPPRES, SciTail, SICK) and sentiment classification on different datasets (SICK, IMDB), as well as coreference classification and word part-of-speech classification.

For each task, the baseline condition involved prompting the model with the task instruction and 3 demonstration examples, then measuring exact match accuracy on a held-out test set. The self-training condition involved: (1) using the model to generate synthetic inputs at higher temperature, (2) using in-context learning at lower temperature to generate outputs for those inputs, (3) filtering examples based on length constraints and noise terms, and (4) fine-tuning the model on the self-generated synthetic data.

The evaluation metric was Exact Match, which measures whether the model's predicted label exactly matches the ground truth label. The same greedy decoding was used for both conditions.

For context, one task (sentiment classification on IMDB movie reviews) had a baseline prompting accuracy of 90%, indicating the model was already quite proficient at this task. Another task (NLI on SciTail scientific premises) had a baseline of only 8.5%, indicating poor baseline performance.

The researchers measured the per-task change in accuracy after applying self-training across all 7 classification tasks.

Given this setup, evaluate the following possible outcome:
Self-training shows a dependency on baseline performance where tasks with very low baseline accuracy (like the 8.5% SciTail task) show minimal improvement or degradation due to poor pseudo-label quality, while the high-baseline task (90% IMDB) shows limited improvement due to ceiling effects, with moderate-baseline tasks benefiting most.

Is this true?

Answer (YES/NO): NO